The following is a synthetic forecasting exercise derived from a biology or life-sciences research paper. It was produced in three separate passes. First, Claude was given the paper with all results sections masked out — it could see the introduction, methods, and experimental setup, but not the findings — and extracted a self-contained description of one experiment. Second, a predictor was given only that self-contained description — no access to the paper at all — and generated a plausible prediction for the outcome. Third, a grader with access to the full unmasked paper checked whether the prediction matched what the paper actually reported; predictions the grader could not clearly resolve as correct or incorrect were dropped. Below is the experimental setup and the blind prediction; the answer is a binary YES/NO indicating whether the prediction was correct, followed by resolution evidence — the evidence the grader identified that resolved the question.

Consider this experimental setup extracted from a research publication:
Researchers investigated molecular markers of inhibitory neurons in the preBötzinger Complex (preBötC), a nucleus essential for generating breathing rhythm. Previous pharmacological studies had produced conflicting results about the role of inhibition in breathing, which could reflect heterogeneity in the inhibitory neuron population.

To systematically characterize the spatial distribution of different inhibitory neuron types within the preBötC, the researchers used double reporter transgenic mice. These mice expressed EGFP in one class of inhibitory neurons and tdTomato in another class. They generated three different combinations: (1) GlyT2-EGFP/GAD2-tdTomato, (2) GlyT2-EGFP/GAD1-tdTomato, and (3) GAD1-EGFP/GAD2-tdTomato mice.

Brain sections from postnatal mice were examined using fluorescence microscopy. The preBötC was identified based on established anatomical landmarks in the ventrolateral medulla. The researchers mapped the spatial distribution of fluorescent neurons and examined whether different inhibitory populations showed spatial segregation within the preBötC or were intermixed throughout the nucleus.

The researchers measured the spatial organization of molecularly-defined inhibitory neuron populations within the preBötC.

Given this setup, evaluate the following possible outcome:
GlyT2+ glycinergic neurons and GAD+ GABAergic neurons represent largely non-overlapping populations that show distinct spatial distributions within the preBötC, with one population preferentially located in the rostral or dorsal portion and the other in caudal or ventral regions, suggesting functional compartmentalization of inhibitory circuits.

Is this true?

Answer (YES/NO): NO